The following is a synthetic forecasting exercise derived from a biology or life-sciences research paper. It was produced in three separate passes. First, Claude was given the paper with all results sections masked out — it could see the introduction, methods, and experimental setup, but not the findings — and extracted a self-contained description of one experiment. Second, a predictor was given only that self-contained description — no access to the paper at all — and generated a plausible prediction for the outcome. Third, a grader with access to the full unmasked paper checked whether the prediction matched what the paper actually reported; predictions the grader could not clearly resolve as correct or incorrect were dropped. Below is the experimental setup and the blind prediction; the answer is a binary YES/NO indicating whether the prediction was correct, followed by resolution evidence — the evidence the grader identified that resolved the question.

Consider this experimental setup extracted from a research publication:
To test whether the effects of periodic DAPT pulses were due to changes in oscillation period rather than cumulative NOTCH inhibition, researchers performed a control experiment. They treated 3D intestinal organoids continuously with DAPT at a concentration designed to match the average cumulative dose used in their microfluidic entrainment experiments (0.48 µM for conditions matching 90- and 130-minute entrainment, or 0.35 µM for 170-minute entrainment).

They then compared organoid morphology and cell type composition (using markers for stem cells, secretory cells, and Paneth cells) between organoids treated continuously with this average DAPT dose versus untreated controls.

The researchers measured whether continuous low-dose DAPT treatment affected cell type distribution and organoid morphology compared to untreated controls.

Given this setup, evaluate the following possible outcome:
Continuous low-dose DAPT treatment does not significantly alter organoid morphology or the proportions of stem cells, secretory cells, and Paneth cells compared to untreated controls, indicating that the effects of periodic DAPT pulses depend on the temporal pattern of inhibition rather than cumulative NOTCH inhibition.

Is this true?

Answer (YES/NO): YES